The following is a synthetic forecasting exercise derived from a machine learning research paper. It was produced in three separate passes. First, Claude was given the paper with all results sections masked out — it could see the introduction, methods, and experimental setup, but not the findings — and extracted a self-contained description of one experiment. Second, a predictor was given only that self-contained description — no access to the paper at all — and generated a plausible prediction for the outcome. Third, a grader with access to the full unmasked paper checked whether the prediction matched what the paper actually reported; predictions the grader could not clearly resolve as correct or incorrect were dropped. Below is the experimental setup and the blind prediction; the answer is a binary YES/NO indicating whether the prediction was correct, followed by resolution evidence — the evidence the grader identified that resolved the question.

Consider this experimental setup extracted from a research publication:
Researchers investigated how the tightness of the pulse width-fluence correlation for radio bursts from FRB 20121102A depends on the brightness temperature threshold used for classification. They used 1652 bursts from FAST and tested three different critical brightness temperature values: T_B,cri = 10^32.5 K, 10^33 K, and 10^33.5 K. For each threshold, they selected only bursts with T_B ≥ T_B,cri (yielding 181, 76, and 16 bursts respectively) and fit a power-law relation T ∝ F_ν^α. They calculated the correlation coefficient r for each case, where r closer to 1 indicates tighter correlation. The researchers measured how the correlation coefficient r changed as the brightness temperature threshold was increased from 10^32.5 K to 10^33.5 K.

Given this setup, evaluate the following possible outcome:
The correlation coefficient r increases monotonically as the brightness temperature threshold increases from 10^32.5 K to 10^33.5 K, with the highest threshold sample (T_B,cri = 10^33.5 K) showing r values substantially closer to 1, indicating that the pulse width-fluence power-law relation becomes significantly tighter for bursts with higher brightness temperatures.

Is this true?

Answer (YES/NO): YES